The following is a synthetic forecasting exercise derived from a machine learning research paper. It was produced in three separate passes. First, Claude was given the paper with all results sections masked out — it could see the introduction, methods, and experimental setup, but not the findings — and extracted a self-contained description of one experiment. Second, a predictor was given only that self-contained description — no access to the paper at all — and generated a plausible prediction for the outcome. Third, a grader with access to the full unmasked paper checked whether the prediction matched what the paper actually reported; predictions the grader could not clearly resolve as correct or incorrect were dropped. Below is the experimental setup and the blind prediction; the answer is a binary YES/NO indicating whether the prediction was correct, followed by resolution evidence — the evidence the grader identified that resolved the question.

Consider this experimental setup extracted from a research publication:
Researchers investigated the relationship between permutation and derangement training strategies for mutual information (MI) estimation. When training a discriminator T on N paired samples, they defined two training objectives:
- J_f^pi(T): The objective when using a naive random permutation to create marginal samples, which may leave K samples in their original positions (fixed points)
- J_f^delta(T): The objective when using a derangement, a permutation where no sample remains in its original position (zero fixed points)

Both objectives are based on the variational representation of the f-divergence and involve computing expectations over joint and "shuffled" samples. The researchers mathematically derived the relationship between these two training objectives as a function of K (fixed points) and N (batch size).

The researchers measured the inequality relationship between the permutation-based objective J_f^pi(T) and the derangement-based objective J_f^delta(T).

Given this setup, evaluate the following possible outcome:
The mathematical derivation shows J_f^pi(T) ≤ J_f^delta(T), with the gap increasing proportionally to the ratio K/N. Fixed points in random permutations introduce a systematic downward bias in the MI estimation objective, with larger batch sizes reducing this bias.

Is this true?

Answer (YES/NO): YES